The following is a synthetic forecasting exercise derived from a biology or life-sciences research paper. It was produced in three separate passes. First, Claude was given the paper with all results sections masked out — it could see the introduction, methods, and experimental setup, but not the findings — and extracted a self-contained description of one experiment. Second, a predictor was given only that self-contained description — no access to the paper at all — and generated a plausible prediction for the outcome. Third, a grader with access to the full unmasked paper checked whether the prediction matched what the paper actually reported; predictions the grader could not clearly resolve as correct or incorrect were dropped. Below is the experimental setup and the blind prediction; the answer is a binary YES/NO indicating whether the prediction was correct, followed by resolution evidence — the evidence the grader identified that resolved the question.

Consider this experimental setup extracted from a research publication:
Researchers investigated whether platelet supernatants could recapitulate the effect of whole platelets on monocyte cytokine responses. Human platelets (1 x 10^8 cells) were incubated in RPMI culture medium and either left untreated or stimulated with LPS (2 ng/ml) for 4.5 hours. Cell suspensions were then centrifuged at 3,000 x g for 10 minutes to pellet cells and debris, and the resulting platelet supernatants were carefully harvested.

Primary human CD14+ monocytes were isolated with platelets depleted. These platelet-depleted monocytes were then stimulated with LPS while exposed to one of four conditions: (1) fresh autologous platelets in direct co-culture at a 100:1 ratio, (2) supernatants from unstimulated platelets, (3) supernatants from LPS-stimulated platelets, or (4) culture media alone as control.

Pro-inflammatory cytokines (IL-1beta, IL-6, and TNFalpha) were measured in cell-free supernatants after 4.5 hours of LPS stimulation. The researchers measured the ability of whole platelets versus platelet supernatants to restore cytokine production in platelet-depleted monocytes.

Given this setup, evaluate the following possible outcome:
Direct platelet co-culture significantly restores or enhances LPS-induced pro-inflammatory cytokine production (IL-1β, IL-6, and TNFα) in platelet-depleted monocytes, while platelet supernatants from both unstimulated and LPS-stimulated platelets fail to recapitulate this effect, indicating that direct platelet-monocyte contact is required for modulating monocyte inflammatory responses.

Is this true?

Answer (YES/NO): NO